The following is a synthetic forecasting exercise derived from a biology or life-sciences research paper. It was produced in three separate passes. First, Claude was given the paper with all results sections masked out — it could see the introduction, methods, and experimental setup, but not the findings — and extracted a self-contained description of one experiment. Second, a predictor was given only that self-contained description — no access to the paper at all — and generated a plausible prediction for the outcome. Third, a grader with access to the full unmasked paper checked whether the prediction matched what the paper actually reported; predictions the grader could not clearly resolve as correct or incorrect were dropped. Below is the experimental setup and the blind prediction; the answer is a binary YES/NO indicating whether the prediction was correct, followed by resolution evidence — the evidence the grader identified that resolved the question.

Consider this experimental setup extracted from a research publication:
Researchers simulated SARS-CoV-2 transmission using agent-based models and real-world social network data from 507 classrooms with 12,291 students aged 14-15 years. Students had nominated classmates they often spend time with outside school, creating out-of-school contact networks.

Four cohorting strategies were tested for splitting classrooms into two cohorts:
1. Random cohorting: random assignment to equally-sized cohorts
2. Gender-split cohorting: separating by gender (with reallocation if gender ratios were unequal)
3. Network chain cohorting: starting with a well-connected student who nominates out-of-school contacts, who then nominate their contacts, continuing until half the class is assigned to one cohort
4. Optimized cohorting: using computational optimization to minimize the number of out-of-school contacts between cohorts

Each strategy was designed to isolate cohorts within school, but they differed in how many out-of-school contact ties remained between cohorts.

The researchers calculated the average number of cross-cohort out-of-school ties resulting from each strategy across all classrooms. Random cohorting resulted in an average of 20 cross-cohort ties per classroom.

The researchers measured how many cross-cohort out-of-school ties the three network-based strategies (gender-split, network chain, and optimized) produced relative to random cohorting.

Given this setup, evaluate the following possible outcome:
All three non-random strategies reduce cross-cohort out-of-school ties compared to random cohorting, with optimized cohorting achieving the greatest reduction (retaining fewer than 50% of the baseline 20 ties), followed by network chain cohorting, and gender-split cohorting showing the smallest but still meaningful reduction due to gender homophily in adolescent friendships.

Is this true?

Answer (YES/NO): YES